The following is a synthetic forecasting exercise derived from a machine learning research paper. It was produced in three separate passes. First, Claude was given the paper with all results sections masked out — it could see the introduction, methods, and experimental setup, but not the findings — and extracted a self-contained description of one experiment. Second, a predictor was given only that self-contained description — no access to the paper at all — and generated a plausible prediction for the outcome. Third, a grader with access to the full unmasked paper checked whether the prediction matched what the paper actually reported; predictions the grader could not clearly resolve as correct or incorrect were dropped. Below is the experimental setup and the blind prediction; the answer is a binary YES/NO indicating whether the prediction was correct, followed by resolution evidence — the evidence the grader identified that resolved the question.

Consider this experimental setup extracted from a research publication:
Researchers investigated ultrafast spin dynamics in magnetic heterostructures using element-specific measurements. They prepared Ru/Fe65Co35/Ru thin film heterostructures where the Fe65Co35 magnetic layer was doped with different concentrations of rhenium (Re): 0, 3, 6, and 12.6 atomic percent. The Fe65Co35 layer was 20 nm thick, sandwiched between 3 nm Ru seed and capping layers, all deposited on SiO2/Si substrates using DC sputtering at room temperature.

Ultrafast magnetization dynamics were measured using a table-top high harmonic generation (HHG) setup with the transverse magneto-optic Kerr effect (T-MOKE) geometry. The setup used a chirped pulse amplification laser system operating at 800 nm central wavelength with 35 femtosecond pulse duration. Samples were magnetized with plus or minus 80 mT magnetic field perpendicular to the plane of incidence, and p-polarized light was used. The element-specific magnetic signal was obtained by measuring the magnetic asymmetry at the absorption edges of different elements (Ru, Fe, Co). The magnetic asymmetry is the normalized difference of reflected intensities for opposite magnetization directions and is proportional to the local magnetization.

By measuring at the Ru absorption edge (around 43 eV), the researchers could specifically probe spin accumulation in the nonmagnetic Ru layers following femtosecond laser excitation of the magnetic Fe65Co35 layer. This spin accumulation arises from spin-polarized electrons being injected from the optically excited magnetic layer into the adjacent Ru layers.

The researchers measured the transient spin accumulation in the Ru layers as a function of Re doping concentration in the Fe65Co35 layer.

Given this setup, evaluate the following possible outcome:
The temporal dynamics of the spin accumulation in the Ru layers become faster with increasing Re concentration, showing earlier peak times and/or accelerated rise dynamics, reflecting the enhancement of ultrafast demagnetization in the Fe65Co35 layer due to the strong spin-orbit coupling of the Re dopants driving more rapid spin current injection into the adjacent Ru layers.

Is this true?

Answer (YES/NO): NO